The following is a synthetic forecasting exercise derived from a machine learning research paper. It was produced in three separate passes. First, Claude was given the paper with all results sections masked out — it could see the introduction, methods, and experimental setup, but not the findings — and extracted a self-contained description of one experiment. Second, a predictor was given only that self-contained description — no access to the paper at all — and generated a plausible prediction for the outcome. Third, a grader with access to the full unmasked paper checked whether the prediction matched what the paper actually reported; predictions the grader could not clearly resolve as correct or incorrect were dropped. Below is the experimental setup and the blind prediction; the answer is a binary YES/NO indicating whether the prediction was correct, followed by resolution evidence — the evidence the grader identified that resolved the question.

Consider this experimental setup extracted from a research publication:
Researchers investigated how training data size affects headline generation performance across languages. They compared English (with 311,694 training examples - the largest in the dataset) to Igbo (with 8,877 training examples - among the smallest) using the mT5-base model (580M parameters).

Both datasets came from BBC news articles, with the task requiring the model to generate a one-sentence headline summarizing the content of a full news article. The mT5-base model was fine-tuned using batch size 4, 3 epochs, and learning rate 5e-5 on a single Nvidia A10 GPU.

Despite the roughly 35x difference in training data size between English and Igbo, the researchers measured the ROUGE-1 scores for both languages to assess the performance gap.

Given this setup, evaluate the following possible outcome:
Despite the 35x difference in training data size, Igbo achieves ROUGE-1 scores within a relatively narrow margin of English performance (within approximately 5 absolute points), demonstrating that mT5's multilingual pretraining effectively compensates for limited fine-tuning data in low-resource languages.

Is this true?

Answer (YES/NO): NO